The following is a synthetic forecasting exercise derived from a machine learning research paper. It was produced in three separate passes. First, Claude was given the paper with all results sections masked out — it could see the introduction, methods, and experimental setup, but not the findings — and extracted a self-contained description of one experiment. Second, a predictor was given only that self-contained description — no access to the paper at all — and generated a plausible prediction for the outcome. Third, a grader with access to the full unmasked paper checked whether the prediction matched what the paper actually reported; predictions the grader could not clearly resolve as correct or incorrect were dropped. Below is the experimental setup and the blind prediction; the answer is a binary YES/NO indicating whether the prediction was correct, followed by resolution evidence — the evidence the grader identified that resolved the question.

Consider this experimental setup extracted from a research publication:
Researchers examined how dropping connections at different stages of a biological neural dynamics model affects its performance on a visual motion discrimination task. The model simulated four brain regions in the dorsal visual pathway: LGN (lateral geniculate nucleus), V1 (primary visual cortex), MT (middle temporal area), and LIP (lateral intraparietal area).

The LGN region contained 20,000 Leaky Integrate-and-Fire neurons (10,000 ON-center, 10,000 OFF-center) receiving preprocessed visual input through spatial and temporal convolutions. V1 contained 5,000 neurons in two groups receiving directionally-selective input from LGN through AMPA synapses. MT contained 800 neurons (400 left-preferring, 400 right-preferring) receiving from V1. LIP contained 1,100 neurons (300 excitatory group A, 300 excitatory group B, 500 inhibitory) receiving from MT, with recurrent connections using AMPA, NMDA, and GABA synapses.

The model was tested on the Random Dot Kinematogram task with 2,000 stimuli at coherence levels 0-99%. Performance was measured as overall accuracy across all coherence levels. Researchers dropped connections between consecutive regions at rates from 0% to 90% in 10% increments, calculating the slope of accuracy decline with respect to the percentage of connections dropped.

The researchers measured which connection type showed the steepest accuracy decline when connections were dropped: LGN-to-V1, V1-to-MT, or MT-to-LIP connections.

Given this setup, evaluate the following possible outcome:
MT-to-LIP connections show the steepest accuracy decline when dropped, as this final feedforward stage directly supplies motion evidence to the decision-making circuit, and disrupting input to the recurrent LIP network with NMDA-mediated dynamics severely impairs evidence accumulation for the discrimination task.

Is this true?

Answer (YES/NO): NO